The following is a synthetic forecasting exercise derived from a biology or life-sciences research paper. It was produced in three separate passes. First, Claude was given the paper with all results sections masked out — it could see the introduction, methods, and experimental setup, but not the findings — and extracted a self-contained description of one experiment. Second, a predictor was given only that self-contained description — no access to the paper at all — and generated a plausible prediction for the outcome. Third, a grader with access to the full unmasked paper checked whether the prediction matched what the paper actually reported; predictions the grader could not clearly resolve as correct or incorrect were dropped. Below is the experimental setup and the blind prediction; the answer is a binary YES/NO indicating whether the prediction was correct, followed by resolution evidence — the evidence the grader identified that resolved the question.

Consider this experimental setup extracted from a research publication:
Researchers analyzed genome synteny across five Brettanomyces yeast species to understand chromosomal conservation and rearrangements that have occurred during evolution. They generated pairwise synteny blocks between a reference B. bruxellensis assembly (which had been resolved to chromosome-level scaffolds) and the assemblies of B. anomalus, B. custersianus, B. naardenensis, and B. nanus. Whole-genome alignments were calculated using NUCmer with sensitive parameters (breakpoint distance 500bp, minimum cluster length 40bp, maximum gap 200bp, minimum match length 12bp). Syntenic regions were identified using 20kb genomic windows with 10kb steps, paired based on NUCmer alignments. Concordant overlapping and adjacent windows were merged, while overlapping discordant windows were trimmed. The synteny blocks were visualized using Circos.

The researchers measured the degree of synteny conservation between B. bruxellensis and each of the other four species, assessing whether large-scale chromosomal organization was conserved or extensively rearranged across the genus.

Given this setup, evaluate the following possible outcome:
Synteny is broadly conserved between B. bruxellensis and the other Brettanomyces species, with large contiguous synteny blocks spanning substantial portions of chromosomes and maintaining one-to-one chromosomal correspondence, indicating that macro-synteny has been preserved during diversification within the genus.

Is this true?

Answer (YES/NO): NO